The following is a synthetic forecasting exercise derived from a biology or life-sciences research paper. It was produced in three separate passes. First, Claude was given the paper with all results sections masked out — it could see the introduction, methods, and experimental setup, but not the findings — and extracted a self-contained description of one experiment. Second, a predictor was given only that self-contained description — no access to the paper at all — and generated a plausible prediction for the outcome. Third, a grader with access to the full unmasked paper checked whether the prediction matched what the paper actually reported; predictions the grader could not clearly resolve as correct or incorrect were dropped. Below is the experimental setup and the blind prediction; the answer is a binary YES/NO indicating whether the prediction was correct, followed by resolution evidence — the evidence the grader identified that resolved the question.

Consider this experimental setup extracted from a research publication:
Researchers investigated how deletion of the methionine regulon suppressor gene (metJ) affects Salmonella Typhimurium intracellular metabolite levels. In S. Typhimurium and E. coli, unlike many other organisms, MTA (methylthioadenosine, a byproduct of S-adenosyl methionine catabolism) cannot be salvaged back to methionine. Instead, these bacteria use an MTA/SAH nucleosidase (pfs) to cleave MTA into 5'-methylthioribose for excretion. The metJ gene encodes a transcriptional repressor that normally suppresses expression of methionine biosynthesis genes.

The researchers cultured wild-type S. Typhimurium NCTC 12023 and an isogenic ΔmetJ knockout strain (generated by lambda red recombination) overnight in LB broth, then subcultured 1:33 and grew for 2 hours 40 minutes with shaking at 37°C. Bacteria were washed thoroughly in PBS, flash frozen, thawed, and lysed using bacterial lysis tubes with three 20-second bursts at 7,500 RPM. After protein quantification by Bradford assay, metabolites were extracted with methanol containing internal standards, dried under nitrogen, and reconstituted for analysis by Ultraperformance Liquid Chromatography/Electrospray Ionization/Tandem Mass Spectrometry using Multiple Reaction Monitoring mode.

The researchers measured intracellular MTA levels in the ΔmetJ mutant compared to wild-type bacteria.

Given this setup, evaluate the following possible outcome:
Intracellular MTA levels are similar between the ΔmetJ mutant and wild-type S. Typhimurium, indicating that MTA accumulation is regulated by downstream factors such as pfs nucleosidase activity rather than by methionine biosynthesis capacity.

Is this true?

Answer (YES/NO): NO